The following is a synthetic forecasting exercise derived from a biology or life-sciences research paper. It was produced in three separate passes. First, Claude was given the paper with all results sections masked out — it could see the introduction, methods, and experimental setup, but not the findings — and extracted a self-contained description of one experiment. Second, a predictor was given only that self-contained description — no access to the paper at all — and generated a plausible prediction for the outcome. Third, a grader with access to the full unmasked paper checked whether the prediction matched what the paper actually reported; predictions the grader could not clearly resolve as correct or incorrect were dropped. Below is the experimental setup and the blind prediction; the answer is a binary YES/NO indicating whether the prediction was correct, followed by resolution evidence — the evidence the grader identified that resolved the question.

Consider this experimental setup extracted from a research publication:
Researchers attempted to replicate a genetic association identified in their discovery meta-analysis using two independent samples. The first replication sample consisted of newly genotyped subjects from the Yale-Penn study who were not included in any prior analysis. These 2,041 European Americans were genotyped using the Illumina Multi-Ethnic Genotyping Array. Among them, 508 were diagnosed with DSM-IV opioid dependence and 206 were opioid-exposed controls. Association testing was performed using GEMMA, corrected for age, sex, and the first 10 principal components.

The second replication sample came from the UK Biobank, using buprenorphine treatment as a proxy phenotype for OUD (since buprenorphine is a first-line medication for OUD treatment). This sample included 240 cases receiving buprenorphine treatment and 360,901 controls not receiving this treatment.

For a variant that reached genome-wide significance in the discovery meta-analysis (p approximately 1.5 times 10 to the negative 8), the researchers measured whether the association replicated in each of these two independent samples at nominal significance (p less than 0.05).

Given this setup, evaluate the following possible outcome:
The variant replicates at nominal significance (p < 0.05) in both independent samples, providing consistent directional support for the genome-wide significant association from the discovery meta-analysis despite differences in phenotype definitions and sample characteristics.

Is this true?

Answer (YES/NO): YES